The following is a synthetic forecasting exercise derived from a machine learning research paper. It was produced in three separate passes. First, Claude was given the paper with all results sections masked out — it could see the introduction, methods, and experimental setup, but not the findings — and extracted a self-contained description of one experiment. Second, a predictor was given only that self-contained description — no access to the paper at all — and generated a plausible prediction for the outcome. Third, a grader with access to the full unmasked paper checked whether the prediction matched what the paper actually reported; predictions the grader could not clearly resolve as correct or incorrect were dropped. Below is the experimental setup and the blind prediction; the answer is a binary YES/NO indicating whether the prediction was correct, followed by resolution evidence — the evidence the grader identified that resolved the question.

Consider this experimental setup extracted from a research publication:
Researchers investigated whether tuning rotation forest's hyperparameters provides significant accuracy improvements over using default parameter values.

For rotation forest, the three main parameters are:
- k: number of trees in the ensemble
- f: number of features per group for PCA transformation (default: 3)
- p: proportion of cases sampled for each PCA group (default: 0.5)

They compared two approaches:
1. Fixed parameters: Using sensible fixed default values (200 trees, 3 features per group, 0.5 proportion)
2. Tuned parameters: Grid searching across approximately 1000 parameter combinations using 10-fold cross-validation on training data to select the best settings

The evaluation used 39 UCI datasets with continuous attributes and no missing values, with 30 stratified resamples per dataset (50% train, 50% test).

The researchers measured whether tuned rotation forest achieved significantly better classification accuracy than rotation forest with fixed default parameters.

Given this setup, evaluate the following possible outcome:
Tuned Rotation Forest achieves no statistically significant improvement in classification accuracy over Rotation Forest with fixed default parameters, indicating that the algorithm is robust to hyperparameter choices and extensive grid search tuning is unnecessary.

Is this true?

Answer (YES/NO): YES